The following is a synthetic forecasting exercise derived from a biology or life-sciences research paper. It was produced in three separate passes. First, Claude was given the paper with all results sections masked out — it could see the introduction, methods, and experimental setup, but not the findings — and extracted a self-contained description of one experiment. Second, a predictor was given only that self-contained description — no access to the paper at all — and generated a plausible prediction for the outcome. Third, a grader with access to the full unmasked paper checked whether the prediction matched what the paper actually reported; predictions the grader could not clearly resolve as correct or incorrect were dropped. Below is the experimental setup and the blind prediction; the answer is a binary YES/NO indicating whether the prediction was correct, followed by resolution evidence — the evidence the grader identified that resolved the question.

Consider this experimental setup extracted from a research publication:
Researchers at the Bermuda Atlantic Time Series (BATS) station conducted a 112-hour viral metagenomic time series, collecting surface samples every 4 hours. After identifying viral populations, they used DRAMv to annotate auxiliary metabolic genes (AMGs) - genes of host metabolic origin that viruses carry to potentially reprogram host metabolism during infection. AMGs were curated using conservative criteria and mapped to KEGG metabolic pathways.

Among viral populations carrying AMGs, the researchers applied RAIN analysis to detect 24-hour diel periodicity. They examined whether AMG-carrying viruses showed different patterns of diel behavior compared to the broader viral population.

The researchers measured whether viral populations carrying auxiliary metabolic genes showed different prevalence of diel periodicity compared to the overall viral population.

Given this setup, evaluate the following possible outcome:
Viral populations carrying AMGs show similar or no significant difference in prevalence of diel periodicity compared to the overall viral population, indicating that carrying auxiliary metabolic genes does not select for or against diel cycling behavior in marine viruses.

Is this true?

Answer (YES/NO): NO